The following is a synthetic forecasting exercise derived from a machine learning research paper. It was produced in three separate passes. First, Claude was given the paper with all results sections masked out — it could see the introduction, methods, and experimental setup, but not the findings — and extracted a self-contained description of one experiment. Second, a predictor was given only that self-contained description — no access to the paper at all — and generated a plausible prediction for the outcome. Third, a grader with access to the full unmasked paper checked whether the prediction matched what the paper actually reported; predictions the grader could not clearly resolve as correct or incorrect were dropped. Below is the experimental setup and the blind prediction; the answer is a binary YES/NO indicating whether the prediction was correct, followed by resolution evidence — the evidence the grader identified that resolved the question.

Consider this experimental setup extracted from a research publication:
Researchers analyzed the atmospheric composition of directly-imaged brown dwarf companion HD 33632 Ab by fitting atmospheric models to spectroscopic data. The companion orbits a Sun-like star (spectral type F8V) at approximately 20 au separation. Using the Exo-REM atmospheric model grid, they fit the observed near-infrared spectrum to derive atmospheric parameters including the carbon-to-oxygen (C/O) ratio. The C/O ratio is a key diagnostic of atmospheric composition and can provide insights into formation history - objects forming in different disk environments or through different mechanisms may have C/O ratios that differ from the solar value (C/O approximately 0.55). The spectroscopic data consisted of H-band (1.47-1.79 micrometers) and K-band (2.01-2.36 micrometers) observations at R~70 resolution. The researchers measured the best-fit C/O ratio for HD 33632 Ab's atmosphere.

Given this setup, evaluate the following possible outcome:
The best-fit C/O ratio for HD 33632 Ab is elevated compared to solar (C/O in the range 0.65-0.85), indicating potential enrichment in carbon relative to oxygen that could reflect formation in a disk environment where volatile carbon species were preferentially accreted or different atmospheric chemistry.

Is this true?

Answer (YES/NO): NO